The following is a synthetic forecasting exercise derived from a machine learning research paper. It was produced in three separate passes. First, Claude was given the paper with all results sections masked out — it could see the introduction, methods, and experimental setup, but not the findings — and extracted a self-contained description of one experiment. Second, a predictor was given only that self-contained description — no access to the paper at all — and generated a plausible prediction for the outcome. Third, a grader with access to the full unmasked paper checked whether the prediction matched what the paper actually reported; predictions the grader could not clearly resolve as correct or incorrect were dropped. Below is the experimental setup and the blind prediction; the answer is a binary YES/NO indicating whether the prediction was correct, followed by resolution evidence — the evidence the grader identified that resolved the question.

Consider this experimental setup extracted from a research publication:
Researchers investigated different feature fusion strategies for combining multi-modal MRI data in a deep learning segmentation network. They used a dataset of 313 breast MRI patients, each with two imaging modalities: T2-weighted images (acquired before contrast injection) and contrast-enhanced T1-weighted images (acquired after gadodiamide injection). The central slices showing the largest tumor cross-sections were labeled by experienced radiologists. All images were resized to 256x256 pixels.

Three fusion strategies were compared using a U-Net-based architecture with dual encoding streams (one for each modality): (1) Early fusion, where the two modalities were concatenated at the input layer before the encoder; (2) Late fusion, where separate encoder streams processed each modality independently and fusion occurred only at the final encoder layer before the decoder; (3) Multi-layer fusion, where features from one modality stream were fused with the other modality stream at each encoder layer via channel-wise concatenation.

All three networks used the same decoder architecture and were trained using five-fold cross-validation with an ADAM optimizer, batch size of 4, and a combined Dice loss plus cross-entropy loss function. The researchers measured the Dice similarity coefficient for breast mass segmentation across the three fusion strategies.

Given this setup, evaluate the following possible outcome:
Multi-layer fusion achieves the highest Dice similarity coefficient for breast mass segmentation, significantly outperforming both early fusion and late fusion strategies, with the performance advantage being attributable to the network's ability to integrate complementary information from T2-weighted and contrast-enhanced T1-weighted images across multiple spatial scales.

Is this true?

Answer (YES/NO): NO